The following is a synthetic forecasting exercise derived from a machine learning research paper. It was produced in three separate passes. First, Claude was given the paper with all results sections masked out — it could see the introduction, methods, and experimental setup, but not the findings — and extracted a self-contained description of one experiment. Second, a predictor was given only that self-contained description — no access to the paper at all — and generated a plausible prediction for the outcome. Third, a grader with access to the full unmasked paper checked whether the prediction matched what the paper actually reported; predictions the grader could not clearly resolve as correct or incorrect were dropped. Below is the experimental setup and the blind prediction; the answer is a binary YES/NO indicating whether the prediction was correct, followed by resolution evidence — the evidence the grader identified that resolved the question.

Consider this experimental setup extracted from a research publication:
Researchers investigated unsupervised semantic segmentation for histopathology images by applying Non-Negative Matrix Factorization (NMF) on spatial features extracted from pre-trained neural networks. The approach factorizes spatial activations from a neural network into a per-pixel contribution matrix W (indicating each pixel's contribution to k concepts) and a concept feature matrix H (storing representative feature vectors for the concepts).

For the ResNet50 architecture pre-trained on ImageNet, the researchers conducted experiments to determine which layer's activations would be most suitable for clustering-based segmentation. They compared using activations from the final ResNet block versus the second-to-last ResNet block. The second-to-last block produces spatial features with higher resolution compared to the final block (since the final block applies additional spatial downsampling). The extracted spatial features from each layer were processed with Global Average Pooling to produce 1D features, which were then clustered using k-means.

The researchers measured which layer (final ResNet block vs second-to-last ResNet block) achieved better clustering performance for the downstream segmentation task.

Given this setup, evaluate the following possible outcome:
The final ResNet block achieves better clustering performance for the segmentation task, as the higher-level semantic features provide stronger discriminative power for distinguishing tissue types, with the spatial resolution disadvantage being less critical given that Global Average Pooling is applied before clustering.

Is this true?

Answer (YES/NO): NO